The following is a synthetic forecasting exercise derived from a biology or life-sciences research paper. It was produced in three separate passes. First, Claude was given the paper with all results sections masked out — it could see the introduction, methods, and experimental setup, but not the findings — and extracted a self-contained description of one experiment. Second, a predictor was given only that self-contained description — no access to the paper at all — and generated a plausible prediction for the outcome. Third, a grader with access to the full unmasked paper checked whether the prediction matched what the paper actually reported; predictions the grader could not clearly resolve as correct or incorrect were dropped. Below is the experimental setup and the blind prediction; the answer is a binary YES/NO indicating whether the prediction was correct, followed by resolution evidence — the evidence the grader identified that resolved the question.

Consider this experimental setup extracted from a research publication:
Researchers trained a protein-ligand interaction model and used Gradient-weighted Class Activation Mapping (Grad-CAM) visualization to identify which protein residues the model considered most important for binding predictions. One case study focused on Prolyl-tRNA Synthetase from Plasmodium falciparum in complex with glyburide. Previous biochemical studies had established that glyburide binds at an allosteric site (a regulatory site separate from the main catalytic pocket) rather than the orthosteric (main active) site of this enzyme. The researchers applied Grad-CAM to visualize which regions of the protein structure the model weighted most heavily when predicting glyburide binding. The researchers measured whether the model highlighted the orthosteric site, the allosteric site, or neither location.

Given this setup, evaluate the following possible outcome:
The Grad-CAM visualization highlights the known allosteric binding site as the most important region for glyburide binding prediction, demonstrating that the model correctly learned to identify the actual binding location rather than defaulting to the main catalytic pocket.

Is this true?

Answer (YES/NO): YES